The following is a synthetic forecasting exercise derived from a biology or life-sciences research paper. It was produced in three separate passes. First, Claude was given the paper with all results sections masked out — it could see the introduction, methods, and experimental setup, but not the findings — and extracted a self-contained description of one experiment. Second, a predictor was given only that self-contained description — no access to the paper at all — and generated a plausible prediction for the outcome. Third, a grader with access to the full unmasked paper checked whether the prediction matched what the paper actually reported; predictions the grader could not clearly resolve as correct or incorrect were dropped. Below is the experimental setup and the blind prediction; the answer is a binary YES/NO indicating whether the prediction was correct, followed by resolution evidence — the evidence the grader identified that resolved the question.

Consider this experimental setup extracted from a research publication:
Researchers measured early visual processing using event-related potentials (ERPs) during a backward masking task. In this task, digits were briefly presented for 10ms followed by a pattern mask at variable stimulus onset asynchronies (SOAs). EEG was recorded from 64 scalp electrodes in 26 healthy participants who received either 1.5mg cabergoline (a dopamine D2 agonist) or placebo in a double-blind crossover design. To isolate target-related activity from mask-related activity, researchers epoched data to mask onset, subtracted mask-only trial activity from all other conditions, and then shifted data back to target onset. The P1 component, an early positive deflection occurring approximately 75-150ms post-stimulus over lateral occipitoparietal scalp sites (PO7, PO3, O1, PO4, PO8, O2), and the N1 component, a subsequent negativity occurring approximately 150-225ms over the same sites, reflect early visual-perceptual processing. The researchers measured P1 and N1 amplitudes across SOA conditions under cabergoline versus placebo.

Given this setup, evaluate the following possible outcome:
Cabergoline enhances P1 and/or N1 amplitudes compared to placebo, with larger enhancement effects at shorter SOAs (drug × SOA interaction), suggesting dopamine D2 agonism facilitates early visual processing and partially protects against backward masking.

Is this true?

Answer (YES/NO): NO